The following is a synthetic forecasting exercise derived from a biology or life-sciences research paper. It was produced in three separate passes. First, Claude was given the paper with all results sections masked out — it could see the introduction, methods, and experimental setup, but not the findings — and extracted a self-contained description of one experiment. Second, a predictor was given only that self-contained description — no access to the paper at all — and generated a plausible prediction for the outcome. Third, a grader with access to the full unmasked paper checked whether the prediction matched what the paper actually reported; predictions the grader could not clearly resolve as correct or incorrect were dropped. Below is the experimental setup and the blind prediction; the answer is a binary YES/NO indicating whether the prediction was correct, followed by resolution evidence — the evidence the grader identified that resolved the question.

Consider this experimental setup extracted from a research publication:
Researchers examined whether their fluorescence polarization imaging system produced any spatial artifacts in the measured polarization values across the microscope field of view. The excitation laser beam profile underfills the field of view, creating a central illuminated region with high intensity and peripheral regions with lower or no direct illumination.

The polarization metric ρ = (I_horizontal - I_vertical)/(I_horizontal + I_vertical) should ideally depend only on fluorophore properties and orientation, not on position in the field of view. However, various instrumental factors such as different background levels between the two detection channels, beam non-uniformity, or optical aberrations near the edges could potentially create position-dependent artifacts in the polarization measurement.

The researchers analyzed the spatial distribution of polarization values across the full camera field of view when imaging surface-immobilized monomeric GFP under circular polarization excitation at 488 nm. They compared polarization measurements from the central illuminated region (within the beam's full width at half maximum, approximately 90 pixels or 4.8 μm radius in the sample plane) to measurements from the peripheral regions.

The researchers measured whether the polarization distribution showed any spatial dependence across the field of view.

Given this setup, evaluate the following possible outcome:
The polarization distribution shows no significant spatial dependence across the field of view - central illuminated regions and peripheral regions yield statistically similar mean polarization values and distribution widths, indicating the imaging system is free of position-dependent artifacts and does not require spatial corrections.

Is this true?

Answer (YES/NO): NO